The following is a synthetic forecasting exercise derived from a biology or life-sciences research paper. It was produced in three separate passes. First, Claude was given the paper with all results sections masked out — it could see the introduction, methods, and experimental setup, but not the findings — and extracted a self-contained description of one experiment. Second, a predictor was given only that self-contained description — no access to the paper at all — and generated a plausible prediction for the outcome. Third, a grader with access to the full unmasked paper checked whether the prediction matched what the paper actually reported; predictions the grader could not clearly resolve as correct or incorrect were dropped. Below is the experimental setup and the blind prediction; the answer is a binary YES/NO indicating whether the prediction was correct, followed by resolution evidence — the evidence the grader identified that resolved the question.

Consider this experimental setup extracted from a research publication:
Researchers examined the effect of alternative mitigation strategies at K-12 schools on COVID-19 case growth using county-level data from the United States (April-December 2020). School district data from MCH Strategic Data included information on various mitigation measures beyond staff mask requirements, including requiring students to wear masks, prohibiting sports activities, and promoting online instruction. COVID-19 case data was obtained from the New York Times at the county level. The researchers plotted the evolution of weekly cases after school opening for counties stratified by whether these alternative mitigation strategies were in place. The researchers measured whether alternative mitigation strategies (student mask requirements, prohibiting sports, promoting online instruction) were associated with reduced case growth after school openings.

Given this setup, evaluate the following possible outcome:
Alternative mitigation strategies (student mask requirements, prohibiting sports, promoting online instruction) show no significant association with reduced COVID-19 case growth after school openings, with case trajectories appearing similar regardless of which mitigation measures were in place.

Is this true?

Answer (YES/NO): NO